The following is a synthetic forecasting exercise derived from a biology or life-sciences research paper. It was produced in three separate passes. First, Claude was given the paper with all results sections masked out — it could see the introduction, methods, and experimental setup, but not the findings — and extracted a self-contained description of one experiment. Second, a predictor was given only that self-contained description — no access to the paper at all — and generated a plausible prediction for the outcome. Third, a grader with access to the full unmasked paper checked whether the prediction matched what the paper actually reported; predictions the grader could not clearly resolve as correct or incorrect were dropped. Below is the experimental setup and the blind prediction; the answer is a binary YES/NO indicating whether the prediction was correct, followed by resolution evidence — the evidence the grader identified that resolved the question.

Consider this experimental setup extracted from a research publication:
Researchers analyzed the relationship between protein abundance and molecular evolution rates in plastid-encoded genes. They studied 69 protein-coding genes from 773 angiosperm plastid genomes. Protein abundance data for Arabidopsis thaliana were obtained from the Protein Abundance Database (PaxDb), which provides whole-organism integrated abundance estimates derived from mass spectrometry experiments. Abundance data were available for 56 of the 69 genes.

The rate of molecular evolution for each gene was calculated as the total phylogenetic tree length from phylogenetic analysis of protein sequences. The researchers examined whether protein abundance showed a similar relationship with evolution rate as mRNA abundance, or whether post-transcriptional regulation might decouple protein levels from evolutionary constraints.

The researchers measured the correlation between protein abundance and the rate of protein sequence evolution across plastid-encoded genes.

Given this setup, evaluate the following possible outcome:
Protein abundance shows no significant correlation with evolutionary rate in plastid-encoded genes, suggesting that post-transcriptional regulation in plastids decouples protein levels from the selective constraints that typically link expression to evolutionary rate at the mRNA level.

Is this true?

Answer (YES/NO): YES